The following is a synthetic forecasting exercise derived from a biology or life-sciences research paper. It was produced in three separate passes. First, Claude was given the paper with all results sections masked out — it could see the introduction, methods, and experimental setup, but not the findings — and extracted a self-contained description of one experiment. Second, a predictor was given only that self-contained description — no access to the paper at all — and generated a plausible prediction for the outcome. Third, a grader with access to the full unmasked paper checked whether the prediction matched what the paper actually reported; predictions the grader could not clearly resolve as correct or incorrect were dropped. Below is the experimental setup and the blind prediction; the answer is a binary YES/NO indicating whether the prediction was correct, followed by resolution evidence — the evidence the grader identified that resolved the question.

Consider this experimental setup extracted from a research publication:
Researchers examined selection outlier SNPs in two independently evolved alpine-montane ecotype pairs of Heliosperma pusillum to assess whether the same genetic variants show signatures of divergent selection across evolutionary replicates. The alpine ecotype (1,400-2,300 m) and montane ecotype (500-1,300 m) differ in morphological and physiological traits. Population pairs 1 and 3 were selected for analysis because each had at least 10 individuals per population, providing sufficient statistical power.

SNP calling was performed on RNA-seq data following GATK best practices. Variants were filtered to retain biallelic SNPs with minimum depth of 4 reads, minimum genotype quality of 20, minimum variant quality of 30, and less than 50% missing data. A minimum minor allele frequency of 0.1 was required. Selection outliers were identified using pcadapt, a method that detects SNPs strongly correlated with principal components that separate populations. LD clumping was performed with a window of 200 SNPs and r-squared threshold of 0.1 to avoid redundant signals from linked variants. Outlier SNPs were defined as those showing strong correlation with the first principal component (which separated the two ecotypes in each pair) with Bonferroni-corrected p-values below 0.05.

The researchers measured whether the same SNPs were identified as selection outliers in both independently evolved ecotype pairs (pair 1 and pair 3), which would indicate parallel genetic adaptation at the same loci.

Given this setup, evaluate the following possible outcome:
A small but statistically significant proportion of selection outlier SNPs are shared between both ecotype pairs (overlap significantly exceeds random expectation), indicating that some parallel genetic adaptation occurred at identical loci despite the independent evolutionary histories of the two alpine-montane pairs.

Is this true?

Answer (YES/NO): YES